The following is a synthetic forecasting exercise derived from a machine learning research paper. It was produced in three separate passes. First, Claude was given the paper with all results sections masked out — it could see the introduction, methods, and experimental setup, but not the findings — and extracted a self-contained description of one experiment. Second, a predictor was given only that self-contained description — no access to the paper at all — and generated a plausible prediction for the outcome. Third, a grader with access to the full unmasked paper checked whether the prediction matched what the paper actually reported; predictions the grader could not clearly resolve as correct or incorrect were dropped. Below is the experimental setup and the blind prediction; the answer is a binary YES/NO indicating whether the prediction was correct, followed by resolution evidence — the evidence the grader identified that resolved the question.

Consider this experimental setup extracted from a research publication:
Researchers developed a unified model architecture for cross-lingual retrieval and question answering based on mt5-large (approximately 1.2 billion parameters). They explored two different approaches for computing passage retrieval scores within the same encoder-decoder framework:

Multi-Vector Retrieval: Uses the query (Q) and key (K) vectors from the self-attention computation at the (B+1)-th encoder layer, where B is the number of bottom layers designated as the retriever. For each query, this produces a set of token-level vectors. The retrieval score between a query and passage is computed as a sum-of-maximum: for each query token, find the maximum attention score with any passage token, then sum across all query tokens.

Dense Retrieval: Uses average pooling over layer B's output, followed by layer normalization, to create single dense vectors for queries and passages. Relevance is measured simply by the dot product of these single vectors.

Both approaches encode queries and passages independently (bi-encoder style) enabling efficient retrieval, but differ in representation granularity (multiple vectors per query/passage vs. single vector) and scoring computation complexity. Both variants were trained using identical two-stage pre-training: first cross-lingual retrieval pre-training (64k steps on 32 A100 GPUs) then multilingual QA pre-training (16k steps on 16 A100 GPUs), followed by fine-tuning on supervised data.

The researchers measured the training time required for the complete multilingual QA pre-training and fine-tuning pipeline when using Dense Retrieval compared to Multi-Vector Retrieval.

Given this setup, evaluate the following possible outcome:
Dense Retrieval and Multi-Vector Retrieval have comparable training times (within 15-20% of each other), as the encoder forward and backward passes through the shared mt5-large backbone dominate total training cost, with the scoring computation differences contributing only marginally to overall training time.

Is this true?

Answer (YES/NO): NO